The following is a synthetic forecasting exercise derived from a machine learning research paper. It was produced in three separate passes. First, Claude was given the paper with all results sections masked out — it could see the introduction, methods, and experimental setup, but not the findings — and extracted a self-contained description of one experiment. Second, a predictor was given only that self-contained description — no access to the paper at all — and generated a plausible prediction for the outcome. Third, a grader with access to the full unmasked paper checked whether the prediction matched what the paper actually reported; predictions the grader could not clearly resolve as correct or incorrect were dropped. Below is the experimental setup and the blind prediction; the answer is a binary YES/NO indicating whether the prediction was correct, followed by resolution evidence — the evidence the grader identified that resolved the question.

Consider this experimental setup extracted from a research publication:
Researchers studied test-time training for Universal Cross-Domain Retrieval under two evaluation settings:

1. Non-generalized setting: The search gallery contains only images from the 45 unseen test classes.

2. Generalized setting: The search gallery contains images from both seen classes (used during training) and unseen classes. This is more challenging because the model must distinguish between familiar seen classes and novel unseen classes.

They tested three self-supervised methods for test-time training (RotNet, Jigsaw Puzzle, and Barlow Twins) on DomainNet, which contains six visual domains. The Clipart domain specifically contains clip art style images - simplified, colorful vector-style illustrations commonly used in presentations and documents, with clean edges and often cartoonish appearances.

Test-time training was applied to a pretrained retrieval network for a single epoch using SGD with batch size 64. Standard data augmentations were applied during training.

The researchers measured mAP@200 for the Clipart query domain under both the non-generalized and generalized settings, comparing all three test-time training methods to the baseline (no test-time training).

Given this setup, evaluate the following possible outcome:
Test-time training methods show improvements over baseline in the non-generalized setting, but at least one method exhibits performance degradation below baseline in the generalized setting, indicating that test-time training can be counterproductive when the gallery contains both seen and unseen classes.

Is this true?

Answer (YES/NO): NO